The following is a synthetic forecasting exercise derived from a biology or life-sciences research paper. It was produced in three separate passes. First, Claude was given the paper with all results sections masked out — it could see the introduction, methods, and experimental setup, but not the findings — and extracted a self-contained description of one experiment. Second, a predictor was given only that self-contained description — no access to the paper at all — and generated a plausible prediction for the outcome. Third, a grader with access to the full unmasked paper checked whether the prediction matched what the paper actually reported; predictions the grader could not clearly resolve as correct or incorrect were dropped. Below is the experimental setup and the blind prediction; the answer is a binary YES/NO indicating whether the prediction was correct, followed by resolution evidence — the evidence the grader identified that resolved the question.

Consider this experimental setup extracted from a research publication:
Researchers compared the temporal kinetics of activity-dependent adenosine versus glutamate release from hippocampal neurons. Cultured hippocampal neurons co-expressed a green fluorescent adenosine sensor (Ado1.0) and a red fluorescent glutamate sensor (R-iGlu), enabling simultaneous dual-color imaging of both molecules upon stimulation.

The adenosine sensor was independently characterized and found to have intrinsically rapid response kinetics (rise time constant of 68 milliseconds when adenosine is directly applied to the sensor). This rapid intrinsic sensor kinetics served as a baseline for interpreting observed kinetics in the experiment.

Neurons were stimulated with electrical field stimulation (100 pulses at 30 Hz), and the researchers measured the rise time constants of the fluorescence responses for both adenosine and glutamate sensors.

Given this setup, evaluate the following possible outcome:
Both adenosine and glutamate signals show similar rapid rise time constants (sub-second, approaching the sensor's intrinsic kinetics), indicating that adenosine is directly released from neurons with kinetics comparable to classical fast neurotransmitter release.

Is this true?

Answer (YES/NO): NO